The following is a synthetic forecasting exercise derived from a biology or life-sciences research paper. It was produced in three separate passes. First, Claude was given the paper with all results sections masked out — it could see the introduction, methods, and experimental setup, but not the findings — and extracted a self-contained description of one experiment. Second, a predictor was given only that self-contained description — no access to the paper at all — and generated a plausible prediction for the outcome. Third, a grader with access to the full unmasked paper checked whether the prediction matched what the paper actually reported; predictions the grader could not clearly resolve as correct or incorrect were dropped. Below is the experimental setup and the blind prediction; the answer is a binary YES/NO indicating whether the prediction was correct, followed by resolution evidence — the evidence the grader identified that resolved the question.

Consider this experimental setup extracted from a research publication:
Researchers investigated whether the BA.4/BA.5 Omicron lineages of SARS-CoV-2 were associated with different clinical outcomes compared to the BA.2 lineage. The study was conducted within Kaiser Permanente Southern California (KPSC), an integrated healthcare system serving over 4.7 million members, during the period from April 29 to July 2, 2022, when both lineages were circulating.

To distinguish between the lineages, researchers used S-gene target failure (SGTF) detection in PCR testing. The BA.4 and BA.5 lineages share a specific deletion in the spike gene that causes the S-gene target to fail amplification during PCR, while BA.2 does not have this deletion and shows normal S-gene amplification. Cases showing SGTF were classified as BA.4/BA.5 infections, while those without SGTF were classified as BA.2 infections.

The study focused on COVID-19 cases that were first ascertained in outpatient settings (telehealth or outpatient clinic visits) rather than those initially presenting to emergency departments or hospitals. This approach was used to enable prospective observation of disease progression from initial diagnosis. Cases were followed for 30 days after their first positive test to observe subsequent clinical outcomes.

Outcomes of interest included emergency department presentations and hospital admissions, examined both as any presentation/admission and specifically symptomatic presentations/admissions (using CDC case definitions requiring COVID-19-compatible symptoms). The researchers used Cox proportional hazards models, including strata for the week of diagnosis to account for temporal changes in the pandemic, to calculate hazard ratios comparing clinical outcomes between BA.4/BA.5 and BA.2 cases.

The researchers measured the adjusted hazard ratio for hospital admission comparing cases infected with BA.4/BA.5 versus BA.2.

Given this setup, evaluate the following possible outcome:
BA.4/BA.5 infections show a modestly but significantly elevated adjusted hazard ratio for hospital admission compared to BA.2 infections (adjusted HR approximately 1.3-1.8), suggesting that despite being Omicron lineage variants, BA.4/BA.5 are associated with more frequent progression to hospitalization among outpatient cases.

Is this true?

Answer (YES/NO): NO